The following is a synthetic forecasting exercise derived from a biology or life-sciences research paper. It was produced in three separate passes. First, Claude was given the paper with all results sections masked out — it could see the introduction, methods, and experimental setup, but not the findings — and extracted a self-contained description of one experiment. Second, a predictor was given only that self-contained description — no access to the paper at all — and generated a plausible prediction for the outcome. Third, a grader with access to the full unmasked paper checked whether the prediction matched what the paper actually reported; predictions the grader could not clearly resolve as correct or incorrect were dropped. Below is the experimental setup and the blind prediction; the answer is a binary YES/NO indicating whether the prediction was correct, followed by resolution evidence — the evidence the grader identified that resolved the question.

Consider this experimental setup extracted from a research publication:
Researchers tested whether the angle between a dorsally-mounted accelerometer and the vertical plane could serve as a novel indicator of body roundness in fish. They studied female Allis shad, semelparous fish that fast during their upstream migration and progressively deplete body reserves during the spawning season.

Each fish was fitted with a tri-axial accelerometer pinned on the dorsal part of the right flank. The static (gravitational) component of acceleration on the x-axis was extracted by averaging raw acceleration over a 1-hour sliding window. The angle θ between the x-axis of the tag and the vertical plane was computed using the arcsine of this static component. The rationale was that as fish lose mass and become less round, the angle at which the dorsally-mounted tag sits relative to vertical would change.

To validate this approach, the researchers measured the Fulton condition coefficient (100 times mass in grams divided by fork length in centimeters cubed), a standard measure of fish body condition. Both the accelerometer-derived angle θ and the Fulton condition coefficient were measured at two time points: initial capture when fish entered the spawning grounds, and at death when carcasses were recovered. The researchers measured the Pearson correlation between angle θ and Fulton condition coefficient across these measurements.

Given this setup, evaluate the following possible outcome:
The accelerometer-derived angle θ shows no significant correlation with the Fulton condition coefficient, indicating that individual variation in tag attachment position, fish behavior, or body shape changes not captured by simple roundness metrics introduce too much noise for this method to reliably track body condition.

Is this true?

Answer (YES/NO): NO